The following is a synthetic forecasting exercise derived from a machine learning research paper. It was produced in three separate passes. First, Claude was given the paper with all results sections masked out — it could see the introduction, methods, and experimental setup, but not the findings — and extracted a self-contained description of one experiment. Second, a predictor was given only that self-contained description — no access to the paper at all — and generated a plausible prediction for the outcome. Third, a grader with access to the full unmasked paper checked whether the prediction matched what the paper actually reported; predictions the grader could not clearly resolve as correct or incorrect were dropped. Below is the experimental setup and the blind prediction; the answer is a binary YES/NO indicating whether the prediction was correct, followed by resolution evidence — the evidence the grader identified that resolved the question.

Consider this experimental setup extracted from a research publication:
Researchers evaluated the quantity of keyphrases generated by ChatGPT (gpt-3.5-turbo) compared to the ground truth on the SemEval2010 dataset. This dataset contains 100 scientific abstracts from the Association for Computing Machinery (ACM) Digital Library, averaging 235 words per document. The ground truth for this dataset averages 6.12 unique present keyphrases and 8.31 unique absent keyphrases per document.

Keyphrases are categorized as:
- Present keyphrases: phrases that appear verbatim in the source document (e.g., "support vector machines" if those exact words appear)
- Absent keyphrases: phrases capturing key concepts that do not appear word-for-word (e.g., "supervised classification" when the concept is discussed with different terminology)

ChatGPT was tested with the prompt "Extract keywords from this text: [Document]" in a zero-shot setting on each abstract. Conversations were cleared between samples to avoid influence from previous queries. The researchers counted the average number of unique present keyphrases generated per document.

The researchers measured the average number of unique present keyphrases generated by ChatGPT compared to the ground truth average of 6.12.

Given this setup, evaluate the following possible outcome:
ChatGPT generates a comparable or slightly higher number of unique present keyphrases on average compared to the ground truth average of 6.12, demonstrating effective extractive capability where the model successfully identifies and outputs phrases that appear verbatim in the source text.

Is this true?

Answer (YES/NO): NO